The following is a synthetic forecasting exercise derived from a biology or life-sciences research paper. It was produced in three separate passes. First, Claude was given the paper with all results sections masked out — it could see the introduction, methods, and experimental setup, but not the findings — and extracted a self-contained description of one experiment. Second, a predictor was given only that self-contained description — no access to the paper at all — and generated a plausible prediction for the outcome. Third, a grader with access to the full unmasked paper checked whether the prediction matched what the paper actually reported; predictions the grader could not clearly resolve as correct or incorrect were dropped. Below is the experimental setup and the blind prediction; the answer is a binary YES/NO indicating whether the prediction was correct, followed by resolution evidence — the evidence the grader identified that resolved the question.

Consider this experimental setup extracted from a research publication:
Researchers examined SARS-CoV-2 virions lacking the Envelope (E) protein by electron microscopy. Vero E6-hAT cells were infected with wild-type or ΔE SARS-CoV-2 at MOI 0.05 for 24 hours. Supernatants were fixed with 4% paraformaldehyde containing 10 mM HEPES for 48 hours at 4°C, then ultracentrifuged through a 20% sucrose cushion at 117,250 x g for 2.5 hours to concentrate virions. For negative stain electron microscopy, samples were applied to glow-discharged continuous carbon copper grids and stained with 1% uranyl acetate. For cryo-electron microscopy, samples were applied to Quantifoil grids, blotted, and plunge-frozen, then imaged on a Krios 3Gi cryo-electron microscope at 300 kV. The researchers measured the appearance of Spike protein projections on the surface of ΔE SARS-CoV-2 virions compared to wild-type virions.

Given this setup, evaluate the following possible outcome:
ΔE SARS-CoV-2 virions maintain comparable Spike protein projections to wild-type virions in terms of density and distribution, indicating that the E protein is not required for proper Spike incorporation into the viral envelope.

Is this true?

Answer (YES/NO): NO